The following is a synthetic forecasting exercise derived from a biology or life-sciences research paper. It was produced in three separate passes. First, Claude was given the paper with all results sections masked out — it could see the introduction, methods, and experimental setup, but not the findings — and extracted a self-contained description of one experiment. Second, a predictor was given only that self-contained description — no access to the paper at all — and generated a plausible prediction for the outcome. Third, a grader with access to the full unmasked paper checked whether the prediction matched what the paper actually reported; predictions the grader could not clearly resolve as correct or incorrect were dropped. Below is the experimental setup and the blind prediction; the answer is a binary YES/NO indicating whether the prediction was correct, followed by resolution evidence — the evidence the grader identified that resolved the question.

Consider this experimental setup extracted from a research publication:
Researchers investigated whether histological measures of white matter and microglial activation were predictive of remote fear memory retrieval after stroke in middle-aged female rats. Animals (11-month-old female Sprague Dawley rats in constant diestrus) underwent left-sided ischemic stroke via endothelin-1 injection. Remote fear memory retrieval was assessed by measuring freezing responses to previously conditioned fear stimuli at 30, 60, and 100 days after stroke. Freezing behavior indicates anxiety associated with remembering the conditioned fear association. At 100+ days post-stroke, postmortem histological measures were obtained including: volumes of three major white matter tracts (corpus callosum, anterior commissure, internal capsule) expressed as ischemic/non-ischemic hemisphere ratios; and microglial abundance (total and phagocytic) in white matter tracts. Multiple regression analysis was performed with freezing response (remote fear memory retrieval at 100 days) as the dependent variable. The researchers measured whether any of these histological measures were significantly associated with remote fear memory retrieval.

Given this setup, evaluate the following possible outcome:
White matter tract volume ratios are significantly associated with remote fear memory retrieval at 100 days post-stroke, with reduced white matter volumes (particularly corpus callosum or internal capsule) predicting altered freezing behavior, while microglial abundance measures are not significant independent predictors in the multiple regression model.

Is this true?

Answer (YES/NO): NO